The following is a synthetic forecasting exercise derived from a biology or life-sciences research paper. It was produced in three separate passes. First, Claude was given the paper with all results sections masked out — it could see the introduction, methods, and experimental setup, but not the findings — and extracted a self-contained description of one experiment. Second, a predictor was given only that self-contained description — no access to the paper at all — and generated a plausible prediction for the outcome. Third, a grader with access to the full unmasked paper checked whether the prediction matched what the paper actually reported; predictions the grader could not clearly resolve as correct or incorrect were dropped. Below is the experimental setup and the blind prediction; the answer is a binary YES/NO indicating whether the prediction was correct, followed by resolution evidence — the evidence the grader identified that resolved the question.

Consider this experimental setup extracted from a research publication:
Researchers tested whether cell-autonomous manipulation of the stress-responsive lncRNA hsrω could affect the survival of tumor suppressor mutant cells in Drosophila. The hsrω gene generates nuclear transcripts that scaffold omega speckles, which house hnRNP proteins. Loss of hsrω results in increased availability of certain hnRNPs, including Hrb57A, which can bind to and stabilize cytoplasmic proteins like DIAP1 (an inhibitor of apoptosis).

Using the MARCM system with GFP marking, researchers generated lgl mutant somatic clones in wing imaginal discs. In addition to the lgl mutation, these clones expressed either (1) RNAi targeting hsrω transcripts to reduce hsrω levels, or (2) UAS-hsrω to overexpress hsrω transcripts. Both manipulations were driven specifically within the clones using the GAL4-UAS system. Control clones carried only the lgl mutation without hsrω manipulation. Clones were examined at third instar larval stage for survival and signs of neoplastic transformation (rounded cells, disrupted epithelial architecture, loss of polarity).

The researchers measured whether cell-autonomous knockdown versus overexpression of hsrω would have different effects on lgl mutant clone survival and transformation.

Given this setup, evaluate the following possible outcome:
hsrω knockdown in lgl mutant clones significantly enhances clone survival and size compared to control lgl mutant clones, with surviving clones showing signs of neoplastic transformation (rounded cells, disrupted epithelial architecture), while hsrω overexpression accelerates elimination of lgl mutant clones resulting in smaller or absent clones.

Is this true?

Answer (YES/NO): NO